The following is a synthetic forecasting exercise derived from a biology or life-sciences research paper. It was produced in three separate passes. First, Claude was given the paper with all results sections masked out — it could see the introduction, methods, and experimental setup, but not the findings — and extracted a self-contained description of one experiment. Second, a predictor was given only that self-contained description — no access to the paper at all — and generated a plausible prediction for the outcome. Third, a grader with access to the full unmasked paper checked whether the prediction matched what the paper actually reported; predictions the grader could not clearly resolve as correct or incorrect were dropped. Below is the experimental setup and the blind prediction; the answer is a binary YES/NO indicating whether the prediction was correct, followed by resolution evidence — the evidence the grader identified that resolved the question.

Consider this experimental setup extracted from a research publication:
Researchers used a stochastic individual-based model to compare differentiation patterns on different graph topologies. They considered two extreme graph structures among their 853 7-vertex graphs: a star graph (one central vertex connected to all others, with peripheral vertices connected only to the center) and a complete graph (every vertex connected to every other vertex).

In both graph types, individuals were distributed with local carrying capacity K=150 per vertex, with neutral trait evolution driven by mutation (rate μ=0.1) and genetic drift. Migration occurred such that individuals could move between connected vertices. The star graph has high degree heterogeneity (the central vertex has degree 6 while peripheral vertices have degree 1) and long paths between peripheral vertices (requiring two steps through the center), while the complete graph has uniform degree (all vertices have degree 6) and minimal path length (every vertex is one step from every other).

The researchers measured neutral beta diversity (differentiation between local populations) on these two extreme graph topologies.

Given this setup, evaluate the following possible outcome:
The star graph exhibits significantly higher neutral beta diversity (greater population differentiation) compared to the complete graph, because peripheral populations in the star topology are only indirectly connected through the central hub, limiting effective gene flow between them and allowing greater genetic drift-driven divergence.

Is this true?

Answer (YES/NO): NO